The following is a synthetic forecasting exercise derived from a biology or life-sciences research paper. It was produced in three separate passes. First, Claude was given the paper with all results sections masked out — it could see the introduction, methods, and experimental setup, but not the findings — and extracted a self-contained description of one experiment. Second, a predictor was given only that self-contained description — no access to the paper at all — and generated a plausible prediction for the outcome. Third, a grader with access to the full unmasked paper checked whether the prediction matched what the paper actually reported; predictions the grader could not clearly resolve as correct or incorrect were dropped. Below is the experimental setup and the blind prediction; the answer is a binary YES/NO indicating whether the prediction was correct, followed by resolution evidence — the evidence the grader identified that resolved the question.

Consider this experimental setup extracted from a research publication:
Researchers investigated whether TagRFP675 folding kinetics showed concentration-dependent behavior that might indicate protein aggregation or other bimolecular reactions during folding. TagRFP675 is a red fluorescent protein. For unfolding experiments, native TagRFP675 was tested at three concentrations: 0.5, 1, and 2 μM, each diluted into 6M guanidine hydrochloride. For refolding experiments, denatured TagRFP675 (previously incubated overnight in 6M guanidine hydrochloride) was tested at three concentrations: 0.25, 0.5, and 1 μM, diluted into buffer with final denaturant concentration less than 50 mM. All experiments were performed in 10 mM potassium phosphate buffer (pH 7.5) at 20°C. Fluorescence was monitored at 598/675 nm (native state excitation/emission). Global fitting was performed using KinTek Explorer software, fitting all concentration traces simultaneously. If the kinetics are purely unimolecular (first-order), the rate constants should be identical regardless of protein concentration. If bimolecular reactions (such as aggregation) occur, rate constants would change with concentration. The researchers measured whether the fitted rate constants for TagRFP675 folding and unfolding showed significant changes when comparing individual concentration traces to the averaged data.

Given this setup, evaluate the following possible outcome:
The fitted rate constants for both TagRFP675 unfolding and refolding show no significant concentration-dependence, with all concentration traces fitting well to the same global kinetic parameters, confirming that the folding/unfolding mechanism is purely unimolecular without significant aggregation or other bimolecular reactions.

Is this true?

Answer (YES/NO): NO